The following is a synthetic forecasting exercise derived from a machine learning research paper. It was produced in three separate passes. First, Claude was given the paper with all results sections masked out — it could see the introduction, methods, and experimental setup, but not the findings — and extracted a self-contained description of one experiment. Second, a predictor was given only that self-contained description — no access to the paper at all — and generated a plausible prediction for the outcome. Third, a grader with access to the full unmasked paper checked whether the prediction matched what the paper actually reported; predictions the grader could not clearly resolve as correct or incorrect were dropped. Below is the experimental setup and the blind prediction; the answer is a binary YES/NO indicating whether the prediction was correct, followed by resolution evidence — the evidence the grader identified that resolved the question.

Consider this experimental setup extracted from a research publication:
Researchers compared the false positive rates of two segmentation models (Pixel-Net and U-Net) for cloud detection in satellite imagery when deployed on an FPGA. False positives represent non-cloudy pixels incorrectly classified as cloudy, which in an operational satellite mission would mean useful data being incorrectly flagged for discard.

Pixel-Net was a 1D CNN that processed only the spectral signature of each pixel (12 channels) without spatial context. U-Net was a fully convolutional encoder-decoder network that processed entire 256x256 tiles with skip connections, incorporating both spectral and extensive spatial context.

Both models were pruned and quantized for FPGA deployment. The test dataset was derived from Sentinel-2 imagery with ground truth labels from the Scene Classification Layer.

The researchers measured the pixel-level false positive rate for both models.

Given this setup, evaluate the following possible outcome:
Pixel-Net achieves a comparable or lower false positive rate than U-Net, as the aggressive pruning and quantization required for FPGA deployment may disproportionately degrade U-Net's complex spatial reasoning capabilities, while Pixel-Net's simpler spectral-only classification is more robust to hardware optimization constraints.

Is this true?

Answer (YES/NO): NO